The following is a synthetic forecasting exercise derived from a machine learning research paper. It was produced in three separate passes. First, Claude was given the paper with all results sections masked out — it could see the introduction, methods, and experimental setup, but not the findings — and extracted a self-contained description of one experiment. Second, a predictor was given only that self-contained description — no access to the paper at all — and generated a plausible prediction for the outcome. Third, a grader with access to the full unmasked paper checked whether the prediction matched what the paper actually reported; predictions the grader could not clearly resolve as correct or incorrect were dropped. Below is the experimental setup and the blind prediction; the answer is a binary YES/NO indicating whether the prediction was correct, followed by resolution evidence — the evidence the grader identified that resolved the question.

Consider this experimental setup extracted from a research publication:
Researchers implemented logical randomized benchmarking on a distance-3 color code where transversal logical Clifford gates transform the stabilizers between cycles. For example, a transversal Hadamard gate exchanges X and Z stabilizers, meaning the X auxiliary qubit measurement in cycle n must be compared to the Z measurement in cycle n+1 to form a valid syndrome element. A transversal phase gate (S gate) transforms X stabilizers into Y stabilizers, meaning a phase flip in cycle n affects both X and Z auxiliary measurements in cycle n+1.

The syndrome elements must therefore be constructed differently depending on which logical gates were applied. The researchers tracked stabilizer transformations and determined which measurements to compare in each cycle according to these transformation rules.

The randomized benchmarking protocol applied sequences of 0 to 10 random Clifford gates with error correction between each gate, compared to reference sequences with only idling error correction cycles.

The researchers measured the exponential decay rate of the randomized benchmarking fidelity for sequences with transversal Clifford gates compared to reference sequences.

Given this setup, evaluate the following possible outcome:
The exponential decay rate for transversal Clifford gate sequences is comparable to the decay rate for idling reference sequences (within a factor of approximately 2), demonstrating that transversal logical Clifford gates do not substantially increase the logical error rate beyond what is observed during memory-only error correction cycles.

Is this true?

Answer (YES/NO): YES